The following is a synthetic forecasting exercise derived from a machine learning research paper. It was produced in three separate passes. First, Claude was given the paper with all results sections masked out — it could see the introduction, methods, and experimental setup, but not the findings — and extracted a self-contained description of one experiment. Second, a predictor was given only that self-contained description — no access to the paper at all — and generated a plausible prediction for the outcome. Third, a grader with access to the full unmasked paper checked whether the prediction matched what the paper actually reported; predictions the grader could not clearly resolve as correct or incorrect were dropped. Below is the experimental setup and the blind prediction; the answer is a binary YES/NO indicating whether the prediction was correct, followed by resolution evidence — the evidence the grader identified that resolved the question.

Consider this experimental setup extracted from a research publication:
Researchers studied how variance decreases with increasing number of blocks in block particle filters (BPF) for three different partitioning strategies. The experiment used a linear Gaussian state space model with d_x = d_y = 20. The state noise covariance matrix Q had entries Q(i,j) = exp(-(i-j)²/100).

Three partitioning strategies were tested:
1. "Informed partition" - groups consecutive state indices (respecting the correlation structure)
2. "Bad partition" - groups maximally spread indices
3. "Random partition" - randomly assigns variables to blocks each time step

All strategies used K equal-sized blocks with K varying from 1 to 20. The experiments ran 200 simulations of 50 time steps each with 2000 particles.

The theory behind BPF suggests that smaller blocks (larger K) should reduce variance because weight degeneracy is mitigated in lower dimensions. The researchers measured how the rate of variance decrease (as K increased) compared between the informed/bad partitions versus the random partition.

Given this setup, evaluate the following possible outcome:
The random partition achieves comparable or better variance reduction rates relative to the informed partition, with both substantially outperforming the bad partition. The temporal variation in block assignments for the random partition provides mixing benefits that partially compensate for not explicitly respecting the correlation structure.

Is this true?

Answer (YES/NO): NO